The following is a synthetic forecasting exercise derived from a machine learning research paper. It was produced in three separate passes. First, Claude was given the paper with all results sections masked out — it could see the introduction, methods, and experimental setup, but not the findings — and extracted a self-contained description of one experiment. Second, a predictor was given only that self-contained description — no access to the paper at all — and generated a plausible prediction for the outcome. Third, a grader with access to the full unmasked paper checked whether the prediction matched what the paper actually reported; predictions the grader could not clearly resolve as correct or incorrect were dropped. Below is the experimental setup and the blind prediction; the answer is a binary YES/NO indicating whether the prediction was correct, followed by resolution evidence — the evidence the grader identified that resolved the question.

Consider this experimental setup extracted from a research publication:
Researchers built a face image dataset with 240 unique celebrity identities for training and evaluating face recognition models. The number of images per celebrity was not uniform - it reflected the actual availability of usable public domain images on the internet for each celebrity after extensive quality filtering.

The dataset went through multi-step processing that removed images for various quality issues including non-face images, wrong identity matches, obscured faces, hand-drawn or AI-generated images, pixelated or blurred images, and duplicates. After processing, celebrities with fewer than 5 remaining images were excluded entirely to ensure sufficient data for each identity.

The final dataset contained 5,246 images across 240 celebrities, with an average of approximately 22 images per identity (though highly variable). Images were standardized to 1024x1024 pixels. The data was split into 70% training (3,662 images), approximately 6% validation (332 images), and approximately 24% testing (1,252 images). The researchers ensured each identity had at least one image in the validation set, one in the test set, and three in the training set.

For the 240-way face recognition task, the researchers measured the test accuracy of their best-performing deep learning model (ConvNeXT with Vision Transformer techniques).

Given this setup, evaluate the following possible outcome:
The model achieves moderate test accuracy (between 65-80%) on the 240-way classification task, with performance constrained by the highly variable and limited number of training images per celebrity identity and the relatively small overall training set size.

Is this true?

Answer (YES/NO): YES